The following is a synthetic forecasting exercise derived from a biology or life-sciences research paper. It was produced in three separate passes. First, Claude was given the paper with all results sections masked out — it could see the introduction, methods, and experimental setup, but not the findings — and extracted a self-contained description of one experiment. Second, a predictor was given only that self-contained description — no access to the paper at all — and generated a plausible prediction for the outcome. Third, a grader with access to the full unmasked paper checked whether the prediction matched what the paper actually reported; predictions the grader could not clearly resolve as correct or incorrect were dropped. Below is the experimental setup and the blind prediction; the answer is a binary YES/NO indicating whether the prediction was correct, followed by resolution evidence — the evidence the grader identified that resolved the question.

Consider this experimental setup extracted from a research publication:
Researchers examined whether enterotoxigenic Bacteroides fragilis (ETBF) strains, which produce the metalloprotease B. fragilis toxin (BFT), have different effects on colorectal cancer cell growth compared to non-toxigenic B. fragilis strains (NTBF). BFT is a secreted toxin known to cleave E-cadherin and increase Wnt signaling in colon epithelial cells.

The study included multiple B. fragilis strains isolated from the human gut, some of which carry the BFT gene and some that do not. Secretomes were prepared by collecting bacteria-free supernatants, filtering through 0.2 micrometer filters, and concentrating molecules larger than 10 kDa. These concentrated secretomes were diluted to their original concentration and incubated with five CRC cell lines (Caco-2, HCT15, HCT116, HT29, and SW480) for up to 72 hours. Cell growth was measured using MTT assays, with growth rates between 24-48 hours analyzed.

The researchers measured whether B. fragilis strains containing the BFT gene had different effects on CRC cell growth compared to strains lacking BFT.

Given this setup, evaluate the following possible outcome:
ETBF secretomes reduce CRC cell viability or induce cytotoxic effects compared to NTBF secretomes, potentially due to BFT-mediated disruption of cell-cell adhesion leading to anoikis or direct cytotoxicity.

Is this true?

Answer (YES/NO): NO